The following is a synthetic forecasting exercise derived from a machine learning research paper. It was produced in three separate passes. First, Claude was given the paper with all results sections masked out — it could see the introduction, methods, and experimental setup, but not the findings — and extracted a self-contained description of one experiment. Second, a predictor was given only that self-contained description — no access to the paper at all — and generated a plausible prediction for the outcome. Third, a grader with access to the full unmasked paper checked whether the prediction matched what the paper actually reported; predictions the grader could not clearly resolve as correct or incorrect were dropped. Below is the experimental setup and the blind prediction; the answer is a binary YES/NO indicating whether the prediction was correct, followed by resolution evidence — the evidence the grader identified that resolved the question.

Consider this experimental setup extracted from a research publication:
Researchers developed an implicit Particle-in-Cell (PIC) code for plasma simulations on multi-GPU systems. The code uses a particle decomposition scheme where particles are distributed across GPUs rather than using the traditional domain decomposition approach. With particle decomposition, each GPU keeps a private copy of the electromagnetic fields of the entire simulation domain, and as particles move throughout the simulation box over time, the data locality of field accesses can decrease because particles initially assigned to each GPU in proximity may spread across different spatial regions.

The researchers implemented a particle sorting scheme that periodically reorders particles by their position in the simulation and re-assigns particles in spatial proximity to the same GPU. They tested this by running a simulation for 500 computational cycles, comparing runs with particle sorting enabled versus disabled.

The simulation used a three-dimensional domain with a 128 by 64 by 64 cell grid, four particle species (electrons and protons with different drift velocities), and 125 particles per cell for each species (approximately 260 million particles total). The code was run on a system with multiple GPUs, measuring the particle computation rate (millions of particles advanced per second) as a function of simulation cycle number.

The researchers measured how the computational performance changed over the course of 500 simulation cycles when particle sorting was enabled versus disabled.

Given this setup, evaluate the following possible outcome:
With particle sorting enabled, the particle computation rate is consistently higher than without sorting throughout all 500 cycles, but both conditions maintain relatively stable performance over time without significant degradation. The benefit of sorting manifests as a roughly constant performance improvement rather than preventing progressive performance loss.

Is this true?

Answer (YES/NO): NO